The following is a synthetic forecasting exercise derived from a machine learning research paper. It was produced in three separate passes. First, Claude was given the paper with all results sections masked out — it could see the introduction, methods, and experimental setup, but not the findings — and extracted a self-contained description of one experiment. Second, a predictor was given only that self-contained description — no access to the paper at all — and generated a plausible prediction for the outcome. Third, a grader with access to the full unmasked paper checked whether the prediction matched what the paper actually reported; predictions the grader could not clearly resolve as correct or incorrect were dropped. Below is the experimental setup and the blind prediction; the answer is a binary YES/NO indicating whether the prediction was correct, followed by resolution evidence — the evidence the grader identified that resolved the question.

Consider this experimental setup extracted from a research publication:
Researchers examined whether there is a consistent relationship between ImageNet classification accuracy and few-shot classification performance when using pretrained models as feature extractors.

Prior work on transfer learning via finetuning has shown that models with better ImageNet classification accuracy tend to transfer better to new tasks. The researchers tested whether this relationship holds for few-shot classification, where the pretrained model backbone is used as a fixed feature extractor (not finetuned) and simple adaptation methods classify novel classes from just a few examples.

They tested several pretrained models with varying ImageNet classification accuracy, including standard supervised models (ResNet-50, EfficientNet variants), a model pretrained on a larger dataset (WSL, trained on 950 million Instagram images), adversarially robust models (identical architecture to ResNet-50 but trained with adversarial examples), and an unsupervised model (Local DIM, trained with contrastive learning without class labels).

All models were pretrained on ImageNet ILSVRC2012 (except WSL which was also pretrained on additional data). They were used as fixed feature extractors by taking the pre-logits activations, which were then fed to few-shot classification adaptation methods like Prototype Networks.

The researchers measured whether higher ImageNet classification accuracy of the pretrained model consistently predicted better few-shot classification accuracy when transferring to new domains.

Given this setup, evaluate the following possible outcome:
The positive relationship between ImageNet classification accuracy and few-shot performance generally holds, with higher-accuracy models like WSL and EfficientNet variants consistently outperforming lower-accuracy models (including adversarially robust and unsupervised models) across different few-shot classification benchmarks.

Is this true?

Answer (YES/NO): NO